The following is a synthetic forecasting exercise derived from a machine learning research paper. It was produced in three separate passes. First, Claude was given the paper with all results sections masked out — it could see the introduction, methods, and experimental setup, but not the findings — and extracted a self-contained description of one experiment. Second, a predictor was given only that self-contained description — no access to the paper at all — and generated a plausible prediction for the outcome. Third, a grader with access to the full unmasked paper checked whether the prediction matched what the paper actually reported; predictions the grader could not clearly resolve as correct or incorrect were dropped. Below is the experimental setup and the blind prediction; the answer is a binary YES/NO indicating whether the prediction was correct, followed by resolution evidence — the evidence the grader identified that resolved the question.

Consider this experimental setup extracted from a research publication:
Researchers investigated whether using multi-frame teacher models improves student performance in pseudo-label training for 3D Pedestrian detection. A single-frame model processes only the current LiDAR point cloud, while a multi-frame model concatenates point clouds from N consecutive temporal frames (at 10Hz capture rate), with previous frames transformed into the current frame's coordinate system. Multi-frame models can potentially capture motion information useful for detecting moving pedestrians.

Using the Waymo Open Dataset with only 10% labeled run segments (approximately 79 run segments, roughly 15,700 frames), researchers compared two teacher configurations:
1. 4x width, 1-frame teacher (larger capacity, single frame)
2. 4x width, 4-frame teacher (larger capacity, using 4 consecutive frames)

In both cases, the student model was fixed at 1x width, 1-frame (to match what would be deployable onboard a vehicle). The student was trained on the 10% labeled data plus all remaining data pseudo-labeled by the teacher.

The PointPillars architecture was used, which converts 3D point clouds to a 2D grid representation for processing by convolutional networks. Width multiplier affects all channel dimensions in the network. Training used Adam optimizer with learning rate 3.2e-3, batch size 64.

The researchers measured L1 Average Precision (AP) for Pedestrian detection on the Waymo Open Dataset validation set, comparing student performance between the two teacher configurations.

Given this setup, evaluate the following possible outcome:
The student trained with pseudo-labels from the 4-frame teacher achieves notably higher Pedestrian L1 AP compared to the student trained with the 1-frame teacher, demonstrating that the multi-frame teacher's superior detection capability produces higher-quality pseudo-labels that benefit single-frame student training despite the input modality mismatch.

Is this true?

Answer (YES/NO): YES